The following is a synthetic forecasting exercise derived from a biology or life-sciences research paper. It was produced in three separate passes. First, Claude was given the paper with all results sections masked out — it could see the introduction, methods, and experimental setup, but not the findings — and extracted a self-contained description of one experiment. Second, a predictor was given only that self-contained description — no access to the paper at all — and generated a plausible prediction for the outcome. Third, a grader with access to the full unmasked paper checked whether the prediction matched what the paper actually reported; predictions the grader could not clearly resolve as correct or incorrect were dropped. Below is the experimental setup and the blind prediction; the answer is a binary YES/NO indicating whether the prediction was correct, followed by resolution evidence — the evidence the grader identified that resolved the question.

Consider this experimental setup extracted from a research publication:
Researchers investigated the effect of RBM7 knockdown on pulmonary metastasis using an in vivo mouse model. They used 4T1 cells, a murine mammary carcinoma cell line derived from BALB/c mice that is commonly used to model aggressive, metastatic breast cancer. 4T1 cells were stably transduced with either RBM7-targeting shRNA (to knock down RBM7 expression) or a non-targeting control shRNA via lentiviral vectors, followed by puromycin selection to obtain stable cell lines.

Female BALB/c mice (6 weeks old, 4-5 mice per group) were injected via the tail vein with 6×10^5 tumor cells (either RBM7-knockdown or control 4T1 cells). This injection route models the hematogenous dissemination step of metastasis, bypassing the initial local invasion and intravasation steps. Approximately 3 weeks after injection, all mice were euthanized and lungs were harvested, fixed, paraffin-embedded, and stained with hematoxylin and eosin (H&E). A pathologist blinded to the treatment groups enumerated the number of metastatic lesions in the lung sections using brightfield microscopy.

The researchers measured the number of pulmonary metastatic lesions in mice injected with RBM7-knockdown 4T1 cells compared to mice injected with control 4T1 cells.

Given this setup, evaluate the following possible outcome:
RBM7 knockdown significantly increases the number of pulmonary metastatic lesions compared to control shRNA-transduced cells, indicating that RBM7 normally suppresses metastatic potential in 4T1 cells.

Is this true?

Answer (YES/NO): YES